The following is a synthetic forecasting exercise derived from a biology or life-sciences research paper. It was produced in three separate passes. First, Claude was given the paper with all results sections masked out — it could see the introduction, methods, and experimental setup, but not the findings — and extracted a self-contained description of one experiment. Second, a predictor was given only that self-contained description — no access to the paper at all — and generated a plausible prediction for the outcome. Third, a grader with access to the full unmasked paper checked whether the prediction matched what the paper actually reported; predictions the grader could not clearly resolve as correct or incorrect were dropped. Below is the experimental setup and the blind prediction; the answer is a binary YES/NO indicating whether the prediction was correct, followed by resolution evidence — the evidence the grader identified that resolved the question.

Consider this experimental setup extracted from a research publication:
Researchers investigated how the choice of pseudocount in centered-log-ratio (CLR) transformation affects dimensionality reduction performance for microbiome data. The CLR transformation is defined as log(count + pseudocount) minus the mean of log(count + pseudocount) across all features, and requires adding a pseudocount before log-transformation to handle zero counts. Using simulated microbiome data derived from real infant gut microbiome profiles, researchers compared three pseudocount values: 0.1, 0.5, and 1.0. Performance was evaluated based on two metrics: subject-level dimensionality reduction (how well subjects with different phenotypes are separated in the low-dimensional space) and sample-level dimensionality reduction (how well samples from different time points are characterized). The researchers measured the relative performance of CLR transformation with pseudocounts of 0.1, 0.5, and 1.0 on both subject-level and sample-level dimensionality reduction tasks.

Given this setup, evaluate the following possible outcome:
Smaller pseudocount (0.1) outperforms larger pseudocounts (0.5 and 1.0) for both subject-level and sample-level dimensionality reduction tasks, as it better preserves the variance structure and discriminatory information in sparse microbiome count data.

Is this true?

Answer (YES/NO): NO